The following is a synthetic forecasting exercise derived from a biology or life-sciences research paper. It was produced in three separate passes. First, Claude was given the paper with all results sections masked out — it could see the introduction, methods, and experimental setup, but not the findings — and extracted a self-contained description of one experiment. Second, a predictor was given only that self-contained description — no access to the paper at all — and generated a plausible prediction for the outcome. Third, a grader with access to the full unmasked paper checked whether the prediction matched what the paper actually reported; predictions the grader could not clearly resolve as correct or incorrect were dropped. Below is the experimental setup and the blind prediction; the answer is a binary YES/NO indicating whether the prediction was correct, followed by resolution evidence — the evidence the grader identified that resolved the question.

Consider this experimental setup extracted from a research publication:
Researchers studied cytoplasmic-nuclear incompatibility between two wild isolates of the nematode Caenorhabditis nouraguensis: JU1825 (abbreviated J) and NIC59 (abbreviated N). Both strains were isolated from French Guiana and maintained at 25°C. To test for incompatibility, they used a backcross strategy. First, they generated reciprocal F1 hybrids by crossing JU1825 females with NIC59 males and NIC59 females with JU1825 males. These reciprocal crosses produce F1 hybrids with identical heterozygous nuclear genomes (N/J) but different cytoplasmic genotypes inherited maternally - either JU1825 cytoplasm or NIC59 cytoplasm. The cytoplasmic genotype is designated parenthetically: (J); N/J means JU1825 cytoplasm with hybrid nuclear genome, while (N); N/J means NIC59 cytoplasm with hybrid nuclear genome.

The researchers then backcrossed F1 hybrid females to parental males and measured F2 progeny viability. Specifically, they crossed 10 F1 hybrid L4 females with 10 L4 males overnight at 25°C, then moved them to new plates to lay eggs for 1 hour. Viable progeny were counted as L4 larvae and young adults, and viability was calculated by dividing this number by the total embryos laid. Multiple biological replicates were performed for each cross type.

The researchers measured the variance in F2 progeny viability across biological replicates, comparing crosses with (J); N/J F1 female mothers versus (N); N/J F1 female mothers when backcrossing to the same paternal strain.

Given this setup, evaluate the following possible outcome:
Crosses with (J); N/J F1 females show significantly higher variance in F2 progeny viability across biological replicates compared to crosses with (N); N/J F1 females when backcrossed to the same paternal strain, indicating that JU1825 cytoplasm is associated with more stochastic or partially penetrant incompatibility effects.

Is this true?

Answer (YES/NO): YES